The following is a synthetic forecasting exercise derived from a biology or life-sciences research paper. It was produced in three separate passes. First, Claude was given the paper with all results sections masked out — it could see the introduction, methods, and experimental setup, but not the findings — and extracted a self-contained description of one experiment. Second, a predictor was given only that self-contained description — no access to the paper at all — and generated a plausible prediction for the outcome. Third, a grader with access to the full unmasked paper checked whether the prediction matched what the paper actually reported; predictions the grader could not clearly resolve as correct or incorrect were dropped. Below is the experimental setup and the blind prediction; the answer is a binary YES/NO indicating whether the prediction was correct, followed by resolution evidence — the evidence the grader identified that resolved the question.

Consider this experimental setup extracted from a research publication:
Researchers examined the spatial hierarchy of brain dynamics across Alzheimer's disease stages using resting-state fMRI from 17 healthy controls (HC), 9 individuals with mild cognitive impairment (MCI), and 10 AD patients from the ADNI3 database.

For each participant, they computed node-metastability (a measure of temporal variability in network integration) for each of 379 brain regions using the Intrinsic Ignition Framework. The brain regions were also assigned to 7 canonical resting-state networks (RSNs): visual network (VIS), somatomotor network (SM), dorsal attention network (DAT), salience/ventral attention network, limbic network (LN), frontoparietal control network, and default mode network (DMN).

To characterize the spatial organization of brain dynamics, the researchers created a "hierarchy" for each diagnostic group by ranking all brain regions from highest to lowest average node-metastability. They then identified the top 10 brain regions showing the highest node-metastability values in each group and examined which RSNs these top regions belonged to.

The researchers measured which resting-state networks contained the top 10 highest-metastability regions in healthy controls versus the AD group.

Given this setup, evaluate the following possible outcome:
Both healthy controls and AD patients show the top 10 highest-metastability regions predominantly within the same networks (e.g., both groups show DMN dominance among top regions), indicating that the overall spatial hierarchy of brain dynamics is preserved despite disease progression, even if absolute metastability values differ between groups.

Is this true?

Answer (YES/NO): NO